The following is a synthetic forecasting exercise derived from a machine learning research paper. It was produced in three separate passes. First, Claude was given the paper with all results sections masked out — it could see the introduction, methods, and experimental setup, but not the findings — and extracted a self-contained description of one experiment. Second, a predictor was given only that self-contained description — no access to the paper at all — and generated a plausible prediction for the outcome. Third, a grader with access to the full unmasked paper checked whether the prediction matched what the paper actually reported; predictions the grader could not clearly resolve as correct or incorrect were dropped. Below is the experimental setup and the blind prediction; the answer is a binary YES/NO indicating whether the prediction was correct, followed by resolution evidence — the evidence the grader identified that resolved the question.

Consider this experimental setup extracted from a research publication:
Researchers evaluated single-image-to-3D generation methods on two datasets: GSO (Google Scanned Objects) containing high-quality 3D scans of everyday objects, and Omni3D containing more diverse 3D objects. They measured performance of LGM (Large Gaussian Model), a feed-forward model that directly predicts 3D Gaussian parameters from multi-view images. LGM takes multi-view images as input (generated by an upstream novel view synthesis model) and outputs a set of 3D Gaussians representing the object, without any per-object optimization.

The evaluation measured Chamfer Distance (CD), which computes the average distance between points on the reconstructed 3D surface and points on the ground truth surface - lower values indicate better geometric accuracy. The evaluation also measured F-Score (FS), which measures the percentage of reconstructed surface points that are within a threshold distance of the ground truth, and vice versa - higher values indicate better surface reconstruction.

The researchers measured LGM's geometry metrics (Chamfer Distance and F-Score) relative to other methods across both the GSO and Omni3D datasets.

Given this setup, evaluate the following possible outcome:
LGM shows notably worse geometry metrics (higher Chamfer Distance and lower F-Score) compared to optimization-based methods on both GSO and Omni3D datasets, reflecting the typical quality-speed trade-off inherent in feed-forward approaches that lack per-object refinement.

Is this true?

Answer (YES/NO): NO